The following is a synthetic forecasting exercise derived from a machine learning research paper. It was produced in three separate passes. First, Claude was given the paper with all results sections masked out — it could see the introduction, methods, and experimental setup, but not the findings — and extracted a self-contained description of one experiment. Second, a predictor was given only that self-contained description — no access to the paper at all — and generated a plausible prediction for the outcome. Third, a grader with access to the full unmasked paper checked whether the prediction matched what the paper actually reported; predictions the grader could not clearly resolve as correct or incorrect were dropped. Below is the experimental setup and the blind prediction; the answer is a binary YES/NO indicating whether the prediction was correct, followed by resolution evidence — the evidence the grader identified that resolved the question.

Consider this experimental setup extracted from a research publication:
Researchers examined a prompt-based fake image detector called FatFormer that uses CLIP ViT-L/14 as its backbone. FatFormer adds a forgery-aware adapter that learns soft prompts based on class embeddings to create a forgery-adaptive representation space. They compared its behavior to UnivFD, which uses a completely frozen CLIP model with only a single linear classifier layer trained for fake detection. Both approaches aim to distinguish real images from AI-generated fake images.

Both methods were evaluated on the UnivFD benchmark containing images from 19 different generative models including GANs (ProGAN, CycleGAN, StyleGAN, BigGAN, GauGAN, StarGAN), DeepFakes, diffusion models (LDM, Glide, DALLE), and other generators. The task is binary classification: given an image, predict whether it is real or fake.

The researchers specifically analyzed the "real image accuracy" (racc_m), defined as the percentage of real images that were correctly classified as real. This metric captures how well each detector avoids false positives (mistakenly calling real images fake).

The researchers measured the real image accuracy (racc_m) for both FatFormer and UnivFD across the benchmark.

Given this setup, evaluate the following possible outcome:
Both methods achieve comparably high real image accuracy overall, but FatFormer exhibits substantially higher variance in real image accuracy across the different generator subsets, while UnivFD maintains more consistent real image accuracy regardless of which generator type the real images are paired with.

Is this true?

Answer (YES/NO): NO